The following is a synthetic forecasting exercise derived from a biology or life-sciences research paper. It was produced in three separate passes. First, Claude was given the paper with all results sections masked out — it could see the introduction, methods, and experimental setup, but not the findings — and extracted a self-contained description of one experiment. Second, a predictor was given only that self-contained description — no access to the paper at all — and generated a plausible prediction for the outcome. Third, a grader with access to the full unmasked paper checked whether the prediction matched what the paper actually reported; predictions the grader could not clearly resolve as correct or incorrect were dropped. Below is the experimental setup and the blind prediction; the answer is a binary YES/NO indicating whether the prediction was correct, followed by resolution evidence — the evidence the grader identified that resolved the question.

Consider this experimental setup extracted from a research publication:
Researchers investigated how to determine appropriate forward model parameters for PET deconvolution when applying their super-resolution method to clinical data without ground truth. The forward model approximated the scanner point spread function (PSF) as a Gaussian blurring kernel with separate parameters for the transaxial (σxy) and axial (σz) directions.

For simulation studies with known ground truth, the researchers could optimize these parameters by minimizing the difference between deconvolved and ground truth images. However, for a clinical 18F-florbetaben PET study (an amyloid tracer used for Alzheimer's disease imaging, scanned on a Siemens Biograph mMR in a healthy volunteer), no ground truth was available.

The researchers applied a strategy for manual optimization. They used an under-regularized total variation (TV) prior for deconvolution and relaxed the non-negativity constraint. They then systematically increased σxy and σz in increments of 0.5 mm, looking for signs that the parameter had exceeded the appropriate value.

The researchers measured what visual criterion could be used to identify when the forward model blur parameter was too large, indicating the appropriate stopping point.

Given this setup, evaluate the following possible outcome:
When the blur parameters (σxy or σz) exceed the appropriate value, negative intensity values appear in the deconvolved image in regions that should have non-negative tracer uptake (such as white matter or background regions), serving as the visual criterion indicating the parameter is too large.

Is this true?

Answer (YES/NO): YES